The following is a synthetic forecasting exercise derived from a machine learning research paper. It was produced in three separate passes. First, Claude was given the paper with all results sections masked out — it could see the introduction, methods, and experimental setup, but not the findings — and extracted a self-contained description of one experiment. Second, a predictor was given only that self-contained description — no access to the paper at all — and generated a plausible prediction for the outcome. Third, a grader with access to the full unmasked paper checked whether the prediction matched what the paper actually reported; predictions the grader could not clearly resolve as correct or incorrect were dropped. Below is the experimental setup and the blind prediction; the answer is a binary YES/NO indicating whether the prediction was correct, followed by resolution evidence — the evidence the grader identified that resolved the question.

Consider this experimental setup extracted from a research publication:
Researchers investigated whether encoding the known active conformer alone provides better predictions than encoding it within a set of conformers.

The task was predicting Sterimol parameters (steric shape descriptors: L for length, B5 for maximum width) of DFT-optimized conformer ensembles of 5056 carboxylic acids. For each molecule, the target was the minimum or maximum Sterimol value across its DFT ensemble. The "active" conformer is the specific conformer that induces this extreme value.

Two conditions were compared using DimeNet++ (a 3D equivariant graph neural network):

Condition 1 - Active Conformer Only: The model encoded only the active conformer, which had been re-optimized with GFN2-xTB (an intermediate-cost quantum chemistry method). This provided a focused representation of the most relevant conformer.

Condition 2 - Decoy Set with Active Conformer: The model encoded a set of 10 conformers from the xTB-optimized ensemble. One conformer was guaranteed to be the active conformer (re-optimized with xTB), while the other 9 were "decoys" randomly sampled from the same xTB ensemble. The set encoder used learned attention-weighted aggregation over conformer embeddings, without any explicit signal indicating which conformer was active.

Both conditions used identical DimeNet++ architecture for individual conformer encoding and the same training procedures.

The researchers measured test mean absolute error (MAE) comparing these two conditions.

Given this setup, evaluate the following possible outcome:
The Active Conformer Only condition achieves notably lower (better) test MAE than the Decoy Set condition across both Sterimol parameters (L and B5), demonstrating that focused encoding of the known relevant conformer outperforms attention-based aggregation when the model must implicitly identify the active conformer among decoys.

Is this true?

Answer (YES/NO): YES